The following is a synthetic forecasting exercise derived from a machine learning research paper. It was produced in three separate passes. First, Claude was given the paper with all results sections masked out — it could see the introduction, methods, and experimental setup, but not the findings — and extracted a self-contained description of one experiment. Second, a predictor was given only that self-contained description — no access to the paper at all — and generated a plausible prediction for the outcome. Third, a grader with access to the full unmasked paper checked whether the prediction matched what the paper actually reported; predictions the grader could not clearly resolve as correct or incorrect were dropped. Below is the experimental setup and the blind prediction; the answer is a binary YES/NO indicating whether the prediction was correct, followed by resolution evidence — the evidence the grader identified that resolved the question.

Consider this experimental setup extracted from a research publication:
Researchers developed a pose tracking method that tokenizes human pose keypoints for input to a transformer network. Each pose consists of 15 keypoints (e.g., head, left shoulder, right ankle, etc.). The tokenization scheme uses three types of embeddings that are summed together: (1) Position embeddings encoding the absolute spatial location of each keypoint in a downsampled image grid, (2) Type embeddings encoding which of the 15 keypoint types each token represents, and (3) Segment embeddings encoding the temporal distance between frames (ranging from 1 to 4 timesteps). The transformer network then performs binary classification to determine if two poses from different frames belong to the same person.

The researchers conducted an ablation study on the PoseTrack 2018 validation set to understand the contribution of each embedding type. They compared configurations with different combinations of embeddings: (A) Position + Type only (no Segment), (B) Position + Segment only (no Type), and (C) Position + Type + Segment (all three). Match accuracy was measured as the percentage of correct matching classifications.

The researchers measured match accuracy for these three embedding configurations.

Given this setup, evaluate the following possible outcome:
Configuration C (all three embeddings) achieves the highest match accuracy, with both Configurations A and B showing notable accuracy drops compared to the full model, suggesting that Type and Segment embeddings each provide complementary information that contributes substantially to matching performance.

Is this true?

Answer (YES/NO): NO